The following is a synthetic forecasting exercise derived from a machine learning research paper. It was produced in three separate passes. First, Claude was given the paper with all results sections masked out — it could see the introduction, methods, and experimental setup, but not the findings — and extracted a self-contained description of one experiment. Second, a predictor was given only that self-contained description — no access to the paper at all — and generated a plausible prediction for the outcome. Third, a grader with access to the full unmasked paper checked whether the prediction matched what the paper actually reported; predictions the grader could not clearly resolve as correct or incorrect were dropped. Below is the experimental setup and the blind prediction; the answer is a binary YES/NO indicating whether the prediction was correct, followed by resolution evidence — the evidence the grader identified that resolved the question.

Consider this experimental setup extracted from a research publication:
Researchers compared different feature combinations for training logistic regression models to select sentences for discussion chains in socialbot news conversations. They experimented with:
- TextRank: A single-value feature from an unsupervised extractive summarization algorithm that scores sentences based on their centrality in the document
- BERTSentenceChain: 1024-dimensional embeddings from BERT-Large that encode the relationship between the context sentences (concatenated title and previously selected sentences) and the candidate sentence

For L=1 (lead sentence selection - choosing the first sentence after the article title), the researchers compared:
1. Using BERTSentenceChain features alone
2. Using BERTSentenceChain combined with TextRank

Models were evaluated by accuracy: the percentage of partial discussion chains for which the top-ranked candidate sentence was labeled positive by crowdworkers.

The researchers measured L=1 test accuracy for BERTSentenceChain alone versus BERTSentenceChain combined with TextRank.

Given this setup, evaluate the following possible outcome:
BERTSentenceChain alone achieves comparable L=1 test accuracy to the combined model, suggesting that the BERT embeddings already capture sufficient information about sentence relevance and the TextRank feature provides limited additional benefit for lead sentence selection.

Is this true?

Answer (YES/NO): NO